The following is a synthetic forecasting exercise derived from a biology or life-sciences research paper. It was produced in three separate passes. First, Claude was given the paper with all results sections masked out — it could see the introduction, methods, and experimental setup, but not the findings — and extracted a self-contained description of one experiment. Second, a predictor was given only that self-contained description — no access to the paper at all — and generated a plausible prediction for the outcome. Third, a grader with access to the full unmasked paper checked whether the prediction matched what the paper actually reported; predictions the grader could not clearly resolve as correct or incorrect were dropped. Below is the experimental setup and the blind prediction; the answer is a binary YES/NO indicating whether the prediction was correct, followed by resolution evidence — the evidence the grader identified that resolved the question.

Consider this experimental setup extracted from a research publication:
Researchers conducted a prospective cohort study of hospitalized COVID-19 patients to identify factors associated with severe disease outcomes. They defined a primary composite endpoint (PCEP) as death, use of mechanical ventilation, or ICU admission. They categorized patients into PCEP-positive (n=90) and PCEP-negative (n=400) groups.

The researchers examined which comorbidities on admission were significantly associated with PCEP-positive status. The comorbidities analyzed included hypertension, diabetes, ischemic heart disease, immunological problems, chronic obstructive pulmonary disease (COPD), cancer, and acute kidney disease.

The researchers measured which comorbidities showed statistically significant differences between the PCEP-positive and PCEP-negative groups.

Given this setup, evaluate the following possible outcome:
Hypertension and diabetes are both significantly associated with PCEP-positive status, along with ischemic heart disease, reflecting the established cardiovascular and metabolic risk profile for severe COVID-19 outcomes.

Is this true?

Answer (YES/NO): NO